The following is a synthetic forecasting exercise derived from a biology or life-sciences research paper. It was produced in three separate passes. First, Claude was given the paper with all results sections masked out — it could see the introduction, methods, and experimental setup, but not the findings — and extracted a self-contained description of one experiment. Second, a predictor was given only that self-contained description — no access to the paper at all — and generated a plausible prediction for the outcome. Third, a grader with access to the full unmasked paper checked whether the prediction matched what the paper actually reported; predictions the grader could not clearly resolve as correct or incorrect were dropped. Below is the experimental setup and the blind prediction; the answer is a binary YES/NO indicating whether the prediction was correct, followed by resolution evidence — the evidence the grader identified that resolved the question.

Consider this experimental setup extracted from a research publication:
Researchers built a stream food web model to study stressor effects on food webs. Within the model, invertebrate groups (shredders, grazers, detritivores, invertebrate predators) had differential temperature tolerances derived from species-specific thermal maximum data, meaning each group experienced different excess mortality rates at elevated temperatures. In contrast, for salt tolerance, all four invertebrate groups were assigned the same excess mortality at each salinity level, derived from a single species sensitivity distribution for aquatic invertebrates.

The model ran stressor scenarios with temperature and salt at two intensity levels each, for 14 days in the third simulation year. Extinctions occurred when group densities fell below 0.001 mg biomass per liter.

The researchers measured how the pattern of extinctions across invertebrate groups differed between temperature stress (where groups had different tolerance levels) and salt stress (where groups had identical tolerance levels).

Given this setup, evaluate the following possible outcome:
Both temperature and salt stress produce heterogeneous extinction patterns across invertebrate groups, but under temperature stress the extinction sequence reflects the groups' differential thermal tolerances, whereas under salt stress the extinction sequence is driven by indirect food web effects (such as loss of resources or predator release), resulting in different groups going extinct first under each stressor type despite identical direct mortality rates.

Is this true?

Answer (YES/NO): NO